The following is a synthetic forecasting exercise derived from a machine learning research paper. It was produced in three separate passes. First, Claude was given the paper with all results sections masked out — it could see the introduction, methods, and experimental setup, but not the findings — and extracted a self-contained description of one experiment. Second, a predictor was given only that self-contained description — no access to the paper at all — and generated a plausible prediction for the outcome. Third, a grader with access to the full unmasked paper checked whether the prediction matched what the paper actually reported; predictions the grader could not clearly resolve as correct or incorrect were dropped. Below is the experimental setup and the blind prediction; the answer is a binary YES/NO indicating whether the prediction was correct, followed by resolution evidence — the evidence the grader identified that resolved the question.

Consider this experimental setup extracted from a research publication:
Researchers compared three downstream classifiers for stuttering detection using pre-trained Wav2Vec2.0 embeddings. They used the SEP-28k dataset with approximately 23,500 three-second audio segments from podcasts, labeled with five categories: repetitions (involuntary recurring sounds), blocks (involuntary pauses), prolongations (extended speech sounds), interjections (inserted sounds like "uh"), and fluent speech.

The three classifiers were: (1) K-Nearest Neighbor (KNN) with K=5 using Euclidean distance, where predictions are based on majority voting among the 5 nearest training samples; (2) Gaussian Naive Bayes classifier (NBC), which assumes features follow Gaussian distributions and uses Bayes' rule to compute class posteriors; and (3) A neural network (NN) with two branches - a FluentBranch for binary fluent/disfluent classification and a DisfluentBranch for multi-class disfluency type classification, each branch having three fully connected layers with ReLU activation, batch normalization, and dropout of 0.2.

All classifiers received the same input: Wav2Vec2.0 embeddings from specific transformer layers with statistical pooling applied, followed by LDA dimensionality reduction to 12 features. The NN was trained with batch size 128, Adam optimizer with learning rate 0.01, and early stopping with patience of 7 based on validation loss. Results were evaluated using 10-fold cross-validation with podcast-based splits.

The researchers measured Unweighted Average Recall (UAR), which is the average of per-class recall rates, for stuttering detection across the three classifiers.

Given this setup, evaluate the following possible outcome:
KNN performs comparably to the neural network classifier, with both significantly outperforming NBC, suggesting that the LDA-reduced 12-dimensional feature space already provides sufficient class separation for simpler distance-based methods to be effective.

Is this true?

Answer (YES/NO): NO